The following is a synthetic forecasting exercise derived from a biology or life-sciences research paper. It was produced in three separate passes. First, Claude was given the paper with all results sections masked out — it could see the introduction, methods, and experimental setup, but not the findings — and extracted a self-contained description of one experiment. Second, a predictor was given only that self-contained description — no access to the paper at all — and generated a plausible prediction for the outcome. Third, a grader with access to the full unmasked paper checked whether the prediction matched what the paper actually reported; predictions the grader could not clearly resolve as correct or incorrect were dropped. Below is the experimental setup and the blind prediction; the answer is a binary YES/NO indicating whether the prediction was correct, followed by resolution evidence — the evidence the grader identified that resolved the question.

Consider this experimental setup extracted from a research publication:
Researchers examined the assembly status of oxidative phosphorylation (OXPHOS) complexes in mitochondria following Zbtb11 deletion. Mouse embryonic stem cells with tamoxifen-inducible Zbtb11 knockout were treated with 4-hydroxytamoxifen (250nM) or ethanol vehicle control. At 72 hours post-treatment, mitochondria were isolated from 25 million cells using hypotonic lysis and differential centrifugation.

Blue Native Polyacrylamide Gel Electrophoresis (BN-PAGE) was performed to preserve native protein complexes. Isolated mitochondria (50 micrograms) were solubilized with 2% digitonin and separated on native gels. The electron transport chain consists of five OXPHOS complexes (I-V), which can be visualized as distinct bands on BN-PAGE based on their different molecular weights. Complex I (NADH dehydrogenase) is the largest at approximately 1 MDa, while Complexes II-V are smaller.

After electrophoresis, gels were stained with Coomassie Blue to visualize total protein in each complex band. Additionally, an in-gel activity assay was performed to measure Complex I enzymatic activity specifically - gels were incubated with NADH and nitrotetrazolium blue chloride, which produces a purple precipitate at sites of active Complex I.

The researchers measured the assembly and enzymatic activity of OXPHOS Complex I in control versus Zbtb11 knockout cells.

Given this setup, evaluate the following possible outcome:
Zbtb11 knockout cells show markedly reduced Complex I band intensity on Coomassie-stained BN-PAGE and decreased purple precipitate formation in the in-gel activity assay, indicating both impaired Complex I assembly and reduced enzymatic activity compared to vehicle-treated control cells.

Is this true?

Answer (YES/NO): YES